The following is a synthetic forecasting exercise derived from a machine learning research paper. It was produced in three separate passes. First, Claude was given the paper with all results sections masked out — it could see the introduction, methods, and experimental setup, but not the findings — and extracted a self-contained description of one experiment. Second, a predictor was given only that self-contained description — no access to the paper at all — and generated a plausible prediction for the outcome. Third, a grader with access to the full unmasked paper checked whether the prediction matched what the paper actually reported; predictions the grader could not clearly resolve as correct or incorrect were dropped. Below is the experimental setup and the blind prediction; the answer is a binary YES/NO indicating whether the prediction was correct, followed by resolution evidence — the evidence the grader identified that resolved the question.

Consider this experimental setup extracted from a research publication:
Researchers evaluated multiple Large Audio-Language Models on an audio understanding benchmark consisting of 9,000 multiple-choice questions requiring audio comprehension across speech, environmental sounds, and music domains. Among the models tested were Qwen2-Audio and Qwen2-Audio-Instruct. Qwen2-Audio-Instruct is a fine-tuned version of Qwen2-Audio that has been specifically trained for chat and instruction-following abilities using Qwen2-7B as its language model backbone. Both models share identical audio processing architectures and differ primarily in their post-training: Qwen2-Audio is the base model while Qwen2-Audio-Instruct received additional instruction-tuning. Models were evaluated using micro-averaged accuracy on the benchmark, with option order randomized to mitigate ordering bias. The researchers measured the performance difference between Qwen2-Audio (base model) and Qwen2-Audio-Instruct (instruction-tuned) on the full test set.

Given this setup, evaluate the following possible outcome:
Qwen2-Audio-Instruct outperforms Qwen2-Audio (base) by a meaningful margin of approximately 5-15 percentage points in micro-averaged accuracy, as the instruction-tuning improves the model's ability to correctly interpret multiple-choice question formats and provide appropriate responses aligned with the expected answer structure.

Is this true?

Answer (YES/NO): NO